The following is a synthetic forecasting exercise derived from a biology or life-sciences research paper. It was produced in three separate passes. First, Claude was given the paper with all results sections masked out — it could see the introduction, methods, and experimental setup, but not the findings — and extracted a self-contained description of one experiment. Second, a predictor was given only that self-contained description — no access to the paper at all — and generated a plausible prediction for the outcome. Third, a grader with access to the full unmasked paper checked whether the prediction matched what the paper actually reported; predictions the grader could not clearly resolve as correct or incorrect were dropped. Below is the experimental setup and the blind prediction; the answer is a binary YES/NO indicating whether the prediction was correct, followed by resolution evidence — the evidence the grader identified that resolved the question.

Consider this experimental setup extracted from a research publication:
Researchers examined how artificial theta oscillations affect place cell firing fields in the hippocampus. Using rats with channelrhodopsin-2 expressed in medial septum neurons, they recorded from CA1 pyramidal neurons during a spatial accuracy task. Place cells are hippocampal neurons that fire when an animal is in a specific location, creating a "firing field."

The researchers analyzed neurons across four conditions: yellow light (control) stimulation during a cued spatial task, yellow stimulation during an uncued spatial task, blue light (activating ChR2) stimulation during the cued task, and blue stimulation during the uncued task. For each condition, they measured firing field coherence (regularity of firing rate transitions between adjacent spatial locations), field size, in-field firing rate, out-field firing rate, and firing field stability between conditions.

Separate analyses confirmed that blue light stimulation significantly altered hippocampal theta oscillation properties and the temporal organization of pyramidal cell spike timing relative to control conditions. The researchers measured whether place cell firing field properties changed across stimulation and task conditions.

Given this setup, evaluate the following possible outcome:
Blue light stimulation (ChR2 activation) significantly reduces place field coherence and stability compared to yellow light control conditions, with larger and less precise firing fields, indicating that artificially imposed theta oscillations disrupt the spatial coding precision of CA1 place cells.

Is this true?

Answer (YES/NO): NO